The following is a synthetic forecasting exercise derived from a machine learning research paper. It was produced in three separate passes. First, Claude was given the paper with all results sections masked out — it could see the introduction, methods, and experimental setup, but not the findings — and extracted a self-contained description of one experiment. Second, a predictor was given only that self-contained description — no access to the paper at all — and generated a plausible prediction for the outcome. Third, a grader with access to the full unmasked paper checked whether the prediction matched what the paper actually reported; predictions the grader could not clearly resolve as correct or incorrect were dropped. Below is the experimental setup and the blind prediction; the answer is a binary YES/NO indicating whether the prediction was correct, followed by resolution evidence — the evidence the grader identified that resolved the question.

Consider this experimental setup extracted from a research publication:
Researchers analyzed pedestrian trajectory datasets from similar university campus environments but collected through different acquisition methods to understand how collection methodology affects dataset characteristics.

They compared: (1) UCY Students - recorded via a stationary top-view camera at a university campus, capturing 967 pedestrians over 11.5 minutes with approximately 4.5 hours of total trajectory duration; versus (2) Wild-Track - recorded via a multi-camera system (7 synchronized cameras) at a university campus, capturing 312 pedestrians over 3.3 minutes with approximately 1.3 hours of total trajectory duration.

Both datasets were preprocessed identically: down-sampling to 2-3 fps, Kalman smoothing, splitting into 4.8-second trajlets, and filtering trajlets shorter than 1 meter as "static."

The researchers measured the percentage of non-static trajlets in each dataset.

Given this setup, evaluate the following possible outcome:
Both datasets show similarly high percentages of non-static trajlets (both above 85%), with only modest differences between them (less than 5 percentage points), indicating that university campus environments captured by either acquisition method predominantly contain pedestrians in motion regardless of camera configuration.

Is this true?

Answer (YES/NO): NO